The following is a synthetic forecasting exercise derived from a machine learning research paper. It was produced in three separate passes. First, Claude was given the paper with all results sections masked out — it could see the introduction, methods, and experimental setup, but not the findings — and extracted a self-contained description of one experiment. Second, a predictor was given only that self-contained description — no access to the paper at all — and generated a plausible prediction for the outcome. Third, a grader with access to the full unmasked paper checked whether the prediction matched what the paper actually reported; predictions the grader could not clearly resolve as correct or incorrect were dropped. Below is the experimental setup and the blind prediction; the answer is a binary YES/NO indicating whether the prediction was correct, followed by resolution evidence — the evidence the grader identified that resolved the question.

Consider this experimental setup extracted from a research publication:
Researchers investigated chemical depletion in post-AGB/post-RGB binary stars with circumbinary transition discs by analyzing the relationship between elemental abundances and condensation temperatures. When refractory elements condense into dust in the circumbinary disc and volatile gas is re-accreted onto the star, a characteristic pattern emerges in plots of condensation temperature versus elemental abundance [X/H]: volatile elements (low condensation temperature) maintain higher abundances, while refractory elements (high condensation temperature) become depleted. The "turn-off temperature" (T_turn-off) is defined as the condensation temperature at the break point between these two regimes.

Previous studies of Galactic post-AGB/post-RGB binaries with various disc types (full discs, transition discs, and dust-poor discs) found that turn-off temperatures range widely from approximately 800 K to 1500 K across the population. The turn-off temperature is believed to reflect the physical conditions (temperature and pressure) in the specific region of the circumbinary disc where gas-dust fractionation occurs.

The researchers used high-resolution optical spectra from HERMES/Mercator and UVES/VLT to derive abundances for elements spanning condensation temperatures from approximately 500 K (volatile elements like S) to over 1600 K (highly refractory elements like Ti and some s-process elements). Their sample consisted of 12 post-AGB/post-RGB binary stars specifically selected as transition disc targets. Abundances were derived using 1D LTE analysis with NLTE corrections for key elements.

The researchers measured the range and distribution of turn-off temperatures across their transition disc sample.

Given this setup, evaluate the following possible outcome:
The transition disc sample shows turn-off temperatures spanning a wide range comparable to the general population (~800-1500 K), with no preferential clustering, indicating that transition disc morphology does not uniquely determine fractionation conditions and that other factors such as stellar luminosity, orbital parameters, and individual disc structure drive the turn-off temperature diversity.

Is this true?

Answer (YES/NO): NO